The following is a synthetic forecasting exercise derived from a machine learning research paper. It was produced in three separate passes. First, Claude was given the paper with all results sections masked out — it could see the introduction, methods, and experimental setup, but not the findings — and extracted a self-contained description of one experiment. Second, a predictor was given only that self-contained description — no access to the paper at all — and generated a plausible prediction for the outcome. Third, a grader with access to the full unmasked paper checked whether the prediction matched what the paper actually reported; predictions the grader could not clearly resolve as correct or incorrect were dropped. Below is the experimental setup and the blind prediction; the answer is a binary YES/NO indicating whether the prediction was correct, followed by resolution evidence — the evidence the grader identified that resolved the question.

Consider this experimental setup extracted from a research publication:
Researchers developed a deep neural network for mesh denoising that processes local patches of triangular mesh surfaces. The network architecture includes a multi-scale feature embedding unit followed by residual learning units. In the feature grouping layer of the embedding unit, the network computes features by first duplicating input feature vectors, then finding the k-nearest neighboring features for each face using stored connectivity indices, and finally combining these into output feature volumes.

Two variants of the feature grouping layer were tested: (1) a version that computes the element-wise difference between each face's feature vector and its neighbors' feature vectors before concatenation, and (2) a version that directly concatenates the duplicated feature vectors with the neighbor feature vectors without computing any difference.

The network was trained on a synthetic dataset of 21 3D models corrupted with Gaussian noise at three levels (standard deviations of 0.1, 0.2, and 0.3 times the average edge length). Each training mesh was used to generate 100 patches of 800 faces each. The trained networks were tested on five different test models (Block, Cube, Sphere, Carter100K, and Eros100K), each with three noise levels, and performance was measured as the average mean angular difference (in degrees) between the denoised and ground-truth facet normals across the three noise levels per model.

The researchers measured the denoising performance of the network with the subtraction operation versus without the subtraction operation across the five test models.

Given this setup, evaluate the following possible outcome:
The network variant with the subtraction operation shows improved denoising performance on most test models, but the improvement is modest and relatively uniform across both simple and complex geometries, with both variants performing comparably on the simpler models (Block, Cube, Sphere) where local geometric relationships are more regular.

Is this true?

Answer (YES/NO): NO